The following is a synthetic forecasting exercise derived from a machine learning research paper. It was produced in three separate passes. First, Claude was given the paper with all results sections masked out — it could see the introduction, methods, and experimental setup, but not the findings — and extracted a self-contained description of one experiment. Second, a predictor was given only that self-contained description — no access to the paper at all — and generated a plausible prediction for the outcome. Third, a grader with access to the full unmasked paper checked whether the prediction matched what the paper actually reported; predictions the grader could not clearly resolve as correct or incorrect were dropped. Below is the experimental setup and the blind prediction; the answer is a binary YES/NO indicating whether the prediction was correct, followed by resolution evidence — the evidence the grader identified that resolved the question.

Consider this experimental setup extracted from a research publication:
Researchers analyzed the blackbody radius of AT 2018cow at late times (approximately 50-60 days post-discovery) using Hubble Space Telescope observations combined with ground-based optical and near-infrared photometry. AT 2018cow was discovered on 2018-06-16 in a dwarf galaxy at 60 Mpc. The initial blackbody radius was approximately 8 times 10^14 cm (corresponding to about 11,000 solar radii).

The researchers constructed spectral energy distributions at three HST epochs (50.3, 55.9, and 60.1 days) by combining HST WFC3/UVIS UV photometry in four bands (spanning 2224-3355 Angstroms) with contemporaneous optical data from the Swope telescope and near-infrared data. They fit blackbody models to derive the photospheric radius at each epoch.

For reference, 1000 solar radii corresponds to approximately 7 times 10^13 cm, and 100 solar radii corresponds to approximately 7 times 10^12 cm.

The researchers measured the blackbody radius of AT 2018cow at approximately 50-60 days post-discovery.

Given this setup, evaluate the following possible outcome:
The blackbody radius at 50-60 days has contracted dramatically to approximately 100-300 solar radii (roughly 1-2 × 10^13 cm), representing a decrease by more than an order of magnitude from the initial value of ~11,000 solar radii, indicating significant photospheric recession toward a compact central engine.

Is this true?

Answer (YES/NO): NO